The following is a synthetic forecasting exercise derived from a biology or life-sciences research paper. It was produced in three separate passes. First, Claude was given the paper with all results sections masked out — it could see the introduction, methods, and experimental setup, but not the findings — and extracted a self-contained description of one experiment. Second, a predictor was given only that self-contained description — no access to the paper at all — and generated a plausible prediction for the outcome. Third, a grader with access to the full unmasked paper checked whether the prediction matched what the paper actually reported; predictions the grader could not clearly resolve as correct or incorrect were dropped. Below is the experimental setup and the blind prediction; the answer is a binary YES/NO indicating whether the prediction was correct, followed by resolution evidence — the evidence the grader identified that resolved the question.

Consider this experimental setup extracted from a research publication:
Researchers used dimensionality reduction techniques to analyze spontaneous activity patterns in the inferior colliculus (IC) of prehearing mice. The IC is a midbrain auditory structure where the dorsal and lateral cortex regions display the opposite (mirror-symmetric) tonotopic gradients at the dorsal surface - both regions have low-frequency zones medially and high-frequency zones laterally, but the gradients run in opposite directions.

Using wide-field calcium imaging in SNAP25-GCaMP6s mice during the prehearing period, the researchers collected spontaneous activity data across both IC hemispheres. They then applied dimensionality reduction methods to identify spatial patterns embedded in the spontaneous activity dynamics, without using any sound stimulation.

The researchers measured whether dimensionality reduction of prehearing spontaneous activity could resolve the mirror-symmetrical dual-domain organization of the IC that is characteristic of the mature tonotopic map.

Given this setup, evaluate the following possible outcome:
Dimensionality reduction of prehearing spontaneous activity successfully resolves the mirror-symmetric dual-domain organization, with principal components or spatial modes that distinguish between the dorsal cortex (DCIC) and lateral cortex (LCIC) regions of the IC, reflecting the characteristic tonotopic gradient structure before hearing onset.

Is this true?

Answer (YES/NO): YES